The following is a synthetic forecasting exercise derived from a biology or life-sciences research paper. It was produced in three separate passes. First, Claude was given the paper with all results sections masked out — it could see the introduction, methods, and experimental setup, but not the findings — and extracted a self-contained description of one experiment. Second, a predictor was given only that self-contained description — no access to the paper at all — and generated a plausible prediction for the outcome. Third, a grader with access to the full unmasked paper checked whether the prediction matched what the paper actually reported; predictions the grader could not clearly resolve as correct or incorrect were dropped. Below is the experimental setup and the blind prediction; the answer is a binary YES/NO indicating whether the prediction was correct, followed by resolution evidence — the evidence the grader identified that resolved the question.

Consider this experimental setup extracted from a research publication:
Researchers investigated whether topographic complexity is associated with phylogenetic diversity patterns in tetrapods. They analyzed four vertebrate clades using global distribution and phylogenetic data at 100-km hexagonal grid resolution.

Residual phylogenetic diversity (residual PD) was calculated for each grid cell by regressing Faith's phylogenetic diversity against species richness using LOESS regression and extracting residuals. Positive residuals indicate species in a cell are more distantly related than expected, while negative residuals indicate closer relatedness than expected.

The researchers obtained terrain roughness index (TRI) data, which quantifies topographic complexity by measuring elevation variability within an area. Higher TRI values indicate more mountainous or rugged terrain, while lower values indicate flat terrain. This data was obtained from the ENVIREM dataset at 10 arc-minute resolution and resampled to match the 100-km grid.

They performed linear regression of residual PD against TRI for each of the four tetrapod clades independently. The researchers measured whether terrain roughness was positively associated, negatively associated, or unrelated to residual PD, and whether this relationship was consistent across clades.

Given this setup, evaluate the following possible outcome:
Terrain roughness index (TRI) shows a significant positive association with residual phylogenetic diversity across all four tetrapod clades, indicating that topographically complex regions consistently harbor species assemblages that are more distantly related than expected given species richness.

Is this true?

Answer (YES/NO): NO